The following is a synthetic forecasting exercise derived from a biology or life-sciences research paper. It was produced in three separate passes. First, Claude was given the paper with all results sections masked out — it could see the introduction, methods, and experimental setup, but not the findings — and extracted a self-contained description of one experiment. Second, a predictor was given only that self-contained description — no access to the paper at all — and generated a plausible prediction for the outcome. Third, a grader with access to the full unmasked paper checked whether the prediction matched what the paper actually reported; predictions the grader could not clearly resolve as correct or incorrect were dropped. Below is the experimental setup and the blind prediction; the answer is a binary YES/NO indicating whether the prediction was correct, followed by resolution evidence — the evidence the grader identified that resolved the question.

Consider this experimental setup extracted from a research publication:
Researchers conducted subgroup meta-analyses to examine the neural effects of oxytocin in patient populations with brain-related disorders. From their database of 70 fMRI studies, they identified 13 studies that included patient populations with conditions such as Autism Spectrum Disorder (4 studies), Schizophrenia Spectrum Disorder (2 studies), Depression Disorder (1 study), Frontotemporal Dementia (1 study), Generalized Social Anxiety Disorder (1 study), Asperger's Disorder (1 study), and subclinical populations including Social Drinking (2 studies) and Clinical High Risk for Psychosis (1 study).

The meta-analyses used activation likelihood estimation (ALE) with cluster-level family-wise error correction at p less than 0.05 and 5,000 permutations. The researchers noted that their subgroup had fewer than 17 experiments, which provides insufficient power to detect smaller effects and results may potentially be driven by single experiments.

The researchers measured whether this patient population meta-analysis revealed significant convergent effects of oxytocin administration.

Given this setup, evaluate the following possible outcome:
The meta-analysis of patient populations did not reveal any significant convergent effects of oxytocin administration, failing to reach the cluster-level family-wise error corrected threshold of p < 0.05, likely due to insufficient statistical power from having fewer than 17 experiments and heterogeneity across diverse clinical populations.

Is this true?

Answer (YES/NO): NO